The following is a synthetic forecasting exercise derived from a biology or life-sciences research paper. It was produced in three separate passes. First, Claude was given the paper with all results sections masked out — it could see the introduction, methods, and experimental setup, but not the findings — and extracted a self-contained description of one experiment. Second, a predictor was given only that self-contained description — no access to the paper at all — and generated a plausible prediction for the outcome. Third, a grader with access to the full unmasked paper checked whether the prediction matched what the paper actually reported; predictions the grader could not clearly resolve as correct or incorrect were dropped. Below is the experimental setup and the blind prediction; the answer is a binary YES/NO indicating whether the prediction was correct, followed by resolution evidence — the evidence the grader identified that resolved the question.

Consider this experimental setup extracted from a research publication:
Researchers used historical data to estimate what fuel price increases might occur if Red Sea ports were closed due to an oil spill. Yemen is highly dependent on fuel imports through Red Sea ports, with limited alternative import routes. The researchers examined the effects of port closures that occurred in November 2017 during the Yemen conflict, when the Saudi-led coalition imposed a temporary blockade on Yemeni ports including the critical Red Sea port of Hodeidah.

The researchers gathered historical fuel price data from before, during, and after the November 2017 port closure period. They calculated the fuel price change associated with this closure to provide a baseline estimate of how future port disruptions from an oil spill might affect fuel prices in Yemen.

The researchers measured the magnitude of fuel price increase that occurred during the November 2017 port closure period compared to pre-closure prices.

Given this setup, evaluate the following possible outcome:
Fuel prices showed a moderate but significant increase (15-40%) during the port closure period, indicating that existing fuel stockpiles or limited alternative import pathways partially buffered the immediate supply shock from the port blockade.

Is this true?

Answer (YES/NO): NO